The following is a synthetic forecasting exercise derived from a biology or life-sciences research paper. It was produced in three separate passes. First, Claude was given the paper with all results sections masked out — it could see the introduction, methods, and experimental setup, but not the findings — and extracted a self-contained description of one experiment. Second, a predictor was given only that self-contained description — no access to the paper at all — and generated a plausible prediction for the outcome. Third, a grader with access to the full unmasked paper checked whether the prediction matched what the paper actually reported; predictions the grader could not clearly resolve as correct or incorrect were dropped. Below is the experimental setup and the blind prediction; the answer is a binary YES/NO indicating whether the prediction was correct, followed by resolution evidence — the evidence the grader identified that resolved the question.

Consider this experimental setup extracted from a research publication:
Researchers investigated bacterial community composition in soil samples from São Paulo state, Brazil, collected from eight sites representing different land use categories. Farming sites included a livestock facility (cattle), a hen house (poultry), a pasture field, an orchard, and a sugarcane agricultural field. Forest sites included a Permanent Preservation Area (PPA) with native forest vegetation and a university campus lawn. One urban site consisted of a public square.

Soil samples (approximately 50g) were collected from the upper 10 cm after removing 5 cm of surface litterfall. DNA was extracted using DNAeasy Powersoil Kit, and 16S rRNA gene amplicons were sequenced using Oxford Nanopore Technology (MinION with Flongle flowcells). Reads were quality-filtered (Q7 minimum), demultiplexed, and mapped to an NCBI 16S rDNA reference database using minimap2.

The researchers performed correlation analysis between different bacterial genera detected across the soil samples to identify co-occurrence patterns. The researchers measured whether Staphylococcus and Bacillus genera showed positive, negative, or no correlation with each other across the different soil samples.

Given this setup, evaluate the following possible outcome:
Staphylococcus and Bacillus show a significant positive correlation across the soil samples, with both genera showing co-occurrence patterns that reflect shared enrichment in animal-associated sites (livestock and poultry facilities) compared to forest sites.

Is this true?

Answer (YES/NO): NO